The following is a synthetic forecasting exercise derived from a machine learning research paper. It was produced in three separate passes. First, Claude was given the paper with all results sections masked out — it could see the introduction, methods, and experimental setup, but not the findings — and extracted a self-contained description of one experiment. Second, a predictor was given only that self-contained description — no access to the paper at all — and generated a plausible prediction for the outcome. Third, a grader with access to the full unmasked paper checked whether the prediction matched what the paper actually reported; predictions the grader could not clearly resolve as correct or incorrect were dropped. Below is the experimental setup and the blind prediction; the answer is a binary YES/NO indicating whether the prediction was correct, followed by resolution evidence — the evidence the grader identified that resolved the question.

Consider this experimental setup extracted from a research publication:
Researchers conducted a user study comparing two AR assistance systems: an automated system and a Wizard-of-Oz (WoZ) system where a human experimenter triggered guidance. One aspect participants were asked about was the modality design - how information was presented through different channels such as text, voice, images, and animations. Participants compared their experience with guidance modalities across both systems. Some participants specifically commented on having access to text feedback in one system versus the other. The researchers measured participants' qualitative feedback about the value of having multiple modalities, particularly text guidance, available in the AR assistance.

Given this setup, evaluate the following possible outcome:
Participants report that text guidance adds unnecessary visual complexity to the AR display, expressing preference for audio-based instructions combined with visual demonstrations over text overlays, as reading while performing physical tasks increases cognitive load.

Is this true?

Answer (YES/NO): NO